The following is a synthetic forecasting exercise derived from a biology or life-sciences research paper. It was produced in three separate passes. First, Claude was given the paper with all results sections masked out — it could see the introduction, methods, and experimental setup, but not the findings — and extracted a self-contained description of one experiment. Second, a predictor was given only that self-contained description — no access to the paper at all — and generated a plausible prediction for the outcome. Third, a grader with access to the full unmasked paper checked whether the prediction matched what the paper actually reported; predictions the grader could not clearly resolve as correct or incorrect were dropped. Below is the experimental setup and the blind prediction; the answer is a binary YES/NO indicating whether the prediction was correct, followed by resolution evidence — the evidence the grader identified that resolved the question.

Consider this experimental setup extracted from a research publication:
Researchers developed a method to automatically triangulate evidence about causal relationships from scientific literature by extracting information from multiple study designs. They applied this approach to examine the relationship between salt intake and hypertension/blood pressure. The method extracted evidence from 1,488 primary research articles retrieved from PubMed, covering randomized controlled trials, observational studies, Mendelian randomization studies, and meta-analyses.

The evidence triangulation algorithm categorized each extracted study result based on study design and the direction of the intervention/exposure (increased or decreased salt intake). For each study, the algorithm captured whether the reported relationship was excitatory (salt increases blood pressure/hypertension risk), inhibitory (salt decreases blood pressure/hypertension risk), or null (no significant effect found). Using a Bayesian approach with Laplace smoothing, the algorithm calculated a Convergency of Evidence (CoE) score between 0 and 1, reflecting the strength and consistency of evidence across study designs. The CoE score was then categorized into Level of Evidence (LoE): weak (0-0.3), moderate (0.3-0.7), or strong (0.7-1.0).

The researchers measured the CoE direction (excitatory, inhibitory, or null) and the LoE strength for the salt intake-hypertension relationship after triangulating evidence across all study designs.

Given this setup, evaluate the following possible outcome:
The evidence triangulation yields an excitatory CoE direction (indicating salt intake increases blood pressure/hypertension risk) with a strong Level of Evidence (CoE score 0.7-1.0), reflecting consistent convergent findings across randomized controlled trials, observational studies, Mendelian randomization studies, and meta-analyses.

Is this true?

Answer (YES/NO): NO